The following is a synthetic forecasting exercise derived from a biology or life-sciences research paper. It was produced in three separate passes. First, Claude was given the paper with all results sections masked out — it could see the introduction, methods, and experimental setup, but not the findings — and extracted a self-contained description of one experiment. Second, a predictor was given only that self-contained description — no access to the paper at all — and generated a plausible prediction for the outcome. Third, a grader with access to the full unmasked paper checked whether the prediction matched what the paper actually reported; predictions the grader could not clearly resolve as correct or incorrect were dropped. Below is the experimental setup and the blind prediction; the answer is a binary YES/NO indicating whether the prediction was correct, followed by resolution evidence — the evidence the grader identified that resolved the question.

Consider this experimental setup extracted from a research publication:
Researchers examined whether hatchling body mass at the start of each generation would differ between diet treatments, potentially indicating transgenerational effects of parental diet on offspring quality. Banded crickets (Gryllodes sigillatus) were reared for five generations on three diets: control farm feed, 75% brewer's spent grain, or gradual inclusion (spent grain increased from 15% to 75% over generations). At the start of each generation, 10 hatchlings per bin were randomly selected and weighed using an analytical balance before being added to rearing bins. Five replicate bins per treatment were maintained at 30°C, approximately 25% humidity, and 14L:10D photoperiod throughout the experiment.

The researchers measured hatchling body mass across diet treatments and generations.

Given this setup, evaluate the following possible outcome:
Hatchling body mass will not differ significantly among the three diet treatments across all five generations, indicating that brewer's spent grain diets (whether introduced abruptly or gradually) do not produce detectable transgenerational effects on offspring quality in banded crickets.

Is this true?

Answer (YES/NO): NO